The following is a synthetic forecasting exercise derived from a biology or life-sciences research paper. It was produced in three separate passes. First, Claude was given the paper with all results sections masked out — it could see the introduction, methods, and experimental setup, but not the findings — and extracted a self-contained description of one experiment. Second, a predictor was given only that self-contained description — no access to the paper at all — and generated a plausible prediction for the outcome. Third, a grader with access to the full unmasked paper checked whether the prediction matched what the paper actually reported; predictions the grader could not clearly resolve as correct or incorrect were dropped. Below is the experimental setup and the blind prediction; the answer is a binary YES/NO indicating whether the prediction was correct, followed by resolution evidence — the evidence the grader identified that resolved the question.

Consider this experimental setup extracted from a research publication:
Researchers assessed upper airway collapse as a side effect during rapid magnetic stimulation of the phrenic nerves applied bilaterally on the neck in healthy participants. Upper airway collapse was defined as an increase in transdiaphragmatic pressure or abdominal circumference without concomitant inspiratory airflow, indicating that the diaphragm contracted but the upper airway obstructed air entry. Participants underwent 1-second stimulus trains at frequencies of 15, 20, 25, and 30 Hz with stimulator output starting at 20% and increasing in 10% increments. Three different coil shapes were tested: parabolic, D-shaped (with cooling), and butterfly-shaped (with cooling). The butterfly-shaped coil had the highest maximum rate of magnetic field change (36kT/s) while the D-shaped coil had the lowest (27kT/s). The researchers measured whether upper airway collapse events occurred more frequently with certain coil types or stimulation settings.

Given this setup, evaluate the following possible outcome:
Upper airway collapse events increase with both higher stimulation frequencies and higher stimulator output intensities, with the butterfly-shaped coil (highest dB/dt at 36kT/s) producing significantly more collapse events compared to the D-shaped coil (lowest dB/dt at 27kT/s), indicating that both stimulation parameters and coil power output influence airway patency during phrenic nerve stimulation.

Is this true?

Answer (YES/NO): NO